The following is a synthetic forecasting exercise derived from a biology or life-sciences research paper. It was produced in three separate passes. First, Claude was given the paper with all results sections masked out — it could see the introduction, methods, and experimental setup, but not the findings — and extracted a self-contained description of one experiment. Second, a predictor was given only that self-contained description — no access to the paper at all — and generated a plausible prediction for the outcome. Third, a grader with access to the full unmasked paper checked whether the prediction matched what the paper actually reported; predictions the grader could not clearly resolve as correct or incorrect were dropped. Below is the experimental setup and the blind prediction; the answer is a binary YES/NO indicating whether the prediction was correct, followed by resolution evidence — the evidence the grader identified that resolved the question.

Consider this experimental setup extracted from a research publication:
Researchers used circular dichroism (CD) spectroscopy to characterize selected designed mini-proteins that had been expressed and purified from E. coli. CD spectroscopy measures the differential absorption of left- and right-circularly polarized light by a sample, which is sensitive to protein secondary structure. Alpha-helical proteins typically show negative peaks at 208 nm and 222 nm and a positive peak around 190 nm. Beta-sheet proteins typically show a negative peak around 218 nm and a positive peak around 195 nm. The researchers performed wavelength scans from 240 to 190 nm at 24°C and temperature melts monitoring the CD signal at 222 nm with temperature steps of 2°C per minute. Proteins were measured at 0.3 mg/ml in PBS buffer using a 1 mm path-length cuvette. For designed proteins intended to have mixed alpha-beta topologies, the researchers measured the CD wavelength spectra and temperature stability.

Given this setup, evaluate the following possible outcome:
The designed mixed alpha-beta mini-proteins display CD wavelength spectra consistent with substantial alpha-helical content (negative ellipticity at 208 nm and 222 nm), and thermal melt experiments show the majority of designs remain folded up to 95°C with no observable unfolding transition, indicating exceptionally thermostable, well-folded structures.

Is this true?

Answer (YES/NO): NO